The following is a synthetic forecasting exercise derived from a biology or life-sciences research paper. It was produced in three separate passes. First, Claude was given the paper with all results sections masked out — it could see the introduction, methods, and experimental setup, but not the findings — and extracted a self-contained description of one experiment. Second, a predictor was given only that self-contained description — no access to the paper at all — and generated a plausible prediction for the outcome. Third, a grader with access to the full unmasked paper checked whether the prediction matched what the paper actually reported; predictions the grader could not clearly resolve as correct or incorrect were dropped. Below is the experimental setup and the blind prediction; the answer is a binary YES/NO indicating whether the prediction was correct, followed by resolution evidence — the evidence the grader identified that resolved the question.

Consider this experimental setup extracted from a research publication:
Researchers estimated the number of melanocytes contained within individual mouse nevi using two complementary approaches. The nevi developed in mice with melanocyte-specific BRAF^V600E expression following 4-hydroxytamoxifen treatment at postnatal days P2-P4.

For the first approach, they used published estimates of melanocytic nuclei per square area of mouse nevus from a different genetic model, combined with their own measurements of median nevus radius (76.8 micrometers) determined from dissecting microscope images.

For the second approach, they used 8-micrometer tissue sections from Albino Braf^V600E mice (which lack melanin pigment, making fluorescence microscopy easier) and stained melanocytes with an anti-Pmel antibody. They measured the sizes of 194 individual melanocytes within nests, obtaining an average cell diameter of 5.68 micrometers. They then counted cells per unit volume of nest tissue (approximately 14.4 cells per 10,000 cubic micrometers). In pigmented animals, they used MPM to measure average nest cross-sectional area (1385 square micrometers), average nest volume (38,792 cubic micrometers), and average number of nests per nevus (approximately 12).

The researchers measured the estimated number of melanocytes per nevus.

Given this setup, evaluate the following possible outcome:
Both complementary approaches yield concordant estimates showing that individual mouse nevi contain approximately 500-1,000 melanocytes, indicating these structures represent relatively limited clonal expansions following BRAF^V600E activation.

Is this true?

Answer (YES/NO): YES